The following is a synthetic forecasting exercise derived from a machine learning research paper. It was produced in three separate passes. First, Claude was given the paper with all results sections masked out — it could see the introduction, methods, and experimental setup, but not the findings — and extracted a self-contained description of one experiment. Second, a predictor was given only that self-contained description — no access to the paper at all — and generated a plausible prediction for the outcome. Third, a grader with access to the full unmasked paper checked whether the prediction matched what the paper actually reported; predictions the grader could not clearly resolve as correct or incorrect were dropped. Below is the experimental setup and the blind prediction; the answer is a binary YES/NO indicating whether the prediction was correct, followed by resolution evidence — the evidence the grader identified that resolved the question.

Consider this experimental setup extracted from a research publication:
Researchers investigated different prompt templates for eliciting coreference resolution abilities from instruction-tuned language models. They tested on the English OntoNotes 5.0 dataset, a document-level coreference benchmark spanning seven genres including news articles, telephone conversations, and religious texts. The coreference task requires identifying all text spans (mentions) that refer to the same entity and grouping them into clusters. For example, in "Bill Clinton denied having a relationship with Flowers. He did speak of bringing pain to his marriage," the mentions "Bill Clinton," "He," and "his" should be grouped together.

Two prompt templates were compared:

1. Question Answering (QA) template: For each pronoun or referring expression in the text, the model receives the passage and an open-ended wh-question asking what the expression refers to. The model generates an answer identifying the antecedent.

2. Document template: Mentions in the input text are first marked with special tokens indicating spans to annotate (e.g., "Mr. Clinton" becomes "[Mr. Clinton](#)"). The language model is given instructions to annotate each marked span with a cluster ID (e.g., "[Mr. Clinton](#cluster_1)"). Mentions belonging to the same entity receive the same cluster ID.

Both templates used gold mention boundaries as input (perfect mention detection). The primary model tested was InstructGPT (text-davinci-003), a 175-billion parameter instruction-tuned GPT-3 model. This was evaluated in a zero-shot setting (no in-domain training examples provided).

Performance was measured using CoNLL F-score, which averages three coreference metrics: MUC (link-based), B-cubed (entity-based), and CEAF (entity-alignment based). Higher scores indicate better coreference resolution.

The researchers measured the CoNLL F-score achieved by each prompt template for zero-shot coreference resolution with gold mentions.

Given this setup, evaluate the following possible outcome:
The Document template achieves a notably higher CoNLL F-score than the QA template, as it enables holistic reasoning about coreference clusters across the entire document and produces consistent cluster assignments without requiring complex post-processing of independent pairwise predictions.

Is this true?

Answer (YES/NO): YES